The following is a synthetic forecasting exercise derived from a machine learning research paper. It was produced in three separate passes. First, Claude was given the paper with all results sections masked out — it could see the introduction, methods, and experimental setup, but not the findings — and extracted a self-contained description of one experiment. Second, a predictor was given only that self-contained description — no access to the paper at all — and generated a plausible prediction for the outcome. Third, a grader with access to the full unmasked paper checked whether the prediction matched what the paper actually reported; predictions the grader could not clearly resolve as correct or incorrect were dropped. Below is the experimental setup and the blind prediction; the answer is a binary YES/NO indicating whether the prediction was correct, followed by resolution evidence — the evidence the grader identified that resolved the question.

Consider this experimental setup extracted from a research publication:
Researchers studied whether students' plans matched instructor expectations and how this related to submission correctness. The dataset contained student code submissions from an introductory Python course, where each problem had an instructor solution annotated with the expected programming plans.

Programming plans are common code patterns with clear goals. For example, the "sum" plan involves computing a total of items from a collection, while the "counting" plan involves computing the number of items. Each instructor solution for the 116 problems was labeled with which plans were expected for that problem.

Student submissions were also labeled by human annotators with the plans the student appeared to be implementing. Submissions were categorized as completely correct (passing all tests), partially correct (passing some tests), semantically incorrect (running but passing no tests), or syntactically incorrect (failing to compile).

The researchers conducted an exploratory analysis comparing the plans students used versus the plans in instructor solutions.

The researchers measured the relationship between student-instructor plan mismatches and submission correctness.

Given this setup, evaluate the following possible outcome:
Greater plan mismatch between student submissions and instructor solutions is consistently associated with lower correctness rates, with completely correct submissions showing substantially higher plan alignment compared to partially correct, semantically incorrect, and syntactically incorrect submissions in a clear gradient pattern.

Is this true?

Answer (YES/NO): NO